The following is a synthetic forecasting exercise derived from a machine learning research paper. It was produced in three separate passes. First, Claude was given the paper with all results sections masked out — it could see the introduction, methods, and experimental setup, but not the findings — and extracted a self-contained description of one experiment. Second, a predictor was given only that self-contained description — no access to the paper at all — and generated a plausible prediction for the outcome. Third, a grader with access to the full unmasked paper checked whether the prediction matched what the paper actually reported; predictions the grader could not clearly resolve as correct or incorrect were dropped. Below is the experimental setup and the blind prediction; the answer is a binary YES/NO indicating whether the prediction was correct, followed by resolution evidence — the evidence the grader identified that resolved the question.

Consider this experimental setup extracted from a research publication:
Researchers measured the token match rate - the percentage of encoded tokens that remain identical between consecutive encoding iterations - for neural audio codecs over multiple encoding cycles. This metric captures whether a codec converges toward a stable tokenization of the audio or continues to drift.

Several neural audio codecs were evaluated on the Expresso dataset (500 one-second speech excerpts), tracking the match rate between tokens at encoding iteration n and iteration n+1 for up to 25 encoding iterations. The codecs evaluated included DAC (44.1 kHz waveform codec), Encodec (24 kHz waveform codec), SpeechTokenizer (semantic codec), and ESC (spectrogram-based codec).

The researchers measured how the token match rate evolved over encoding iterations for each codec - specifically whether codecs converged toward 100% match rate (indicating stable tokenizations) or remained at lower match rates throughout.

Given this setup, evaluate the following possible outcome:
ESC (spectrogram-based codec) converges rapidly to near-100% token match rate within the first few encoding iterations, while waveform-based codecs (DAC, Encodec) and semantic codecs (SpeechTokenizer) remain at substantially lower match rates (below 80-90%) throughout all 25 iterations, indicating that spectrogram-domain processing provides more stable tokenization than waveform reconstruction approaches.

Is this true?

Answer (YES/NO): NO